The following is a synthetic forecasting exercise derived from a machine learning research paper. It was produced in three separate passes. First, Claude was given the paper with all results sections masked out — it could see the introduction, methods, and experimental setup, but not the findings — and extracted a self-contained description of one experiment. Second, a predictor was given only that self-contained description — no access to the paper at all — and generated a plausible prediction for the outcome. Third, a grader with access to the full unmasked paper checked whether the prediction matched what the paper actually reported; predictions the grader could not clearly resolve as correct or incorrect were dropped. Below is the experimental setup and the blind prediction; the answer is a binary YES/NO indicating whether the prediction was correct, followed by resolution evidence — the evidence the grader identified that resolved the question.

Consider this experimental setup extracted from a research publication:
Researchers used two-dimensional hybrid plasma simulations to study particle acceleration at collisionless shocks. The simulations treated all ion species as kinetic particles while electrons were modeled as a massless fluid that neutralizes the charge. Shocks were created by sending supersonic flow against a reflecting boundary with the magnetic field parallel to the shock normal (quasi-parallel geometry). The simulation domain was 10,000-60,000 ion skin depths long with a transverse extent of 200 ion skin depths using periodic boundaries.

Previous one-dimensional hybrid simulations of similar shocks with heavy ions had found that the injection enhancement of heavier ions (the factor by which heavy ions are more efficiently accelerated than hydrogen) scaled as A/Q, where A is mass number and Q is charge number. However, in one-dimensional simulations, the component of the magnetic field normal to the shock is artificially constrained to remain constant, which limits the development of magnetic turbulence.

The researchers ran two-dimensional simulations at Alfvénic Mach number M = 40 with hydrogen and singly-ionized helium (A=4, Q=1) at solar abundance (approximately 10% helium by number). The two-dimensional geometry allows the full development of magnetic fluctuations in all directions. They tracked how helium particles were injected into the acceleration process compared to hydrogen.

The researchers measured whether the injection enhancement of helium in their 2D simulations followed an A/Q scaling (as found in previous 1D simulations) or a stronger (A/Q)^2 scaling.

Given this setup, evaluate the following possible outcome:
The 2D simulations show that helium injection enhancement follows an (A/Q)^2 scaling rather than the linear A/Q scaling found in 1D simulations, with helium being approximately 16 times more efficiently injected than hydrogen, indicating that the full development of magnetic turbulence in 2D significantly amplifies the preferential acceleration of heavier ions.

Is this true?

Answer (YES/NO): NO